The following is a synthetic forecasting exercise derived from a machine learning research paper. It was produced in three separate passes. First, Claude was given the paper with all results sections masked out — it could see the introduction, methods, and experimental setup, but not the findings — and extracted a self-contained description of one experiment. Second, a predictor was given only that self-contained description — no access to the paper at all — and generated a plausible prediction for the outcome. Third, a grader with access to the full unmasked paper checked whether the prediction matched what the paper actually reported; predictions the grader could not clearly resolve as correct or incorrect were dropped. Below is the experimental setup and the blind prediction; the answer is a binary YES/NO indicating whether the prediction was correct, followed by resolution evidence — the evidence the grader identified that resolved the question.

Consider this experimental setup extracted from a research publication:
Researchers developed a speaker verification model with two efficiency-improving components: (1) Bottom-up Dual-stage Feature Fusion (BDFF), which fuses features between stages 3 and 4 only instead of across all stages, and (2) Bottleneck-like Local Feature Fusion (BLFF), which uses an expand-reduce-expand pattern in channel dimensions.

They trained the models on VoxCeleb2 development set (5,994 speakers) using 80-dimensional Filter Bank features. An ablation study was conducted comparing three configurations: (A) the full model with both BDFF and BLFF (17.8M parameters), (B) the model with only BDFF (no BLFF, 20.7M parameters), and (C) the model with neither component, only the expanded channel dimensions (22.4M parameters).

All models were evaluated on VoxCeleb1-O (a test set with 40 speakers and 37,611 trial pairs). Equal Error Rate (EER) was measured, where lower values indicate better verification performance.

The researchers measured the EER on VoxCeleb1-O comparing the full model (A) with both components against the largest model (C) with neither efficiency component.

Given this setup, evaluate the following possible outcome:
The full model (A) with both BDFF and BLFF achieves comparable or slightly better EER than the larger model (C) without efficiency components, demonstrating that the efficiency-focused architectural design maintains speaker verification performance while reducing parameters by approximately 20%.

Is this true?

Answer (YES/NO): NO